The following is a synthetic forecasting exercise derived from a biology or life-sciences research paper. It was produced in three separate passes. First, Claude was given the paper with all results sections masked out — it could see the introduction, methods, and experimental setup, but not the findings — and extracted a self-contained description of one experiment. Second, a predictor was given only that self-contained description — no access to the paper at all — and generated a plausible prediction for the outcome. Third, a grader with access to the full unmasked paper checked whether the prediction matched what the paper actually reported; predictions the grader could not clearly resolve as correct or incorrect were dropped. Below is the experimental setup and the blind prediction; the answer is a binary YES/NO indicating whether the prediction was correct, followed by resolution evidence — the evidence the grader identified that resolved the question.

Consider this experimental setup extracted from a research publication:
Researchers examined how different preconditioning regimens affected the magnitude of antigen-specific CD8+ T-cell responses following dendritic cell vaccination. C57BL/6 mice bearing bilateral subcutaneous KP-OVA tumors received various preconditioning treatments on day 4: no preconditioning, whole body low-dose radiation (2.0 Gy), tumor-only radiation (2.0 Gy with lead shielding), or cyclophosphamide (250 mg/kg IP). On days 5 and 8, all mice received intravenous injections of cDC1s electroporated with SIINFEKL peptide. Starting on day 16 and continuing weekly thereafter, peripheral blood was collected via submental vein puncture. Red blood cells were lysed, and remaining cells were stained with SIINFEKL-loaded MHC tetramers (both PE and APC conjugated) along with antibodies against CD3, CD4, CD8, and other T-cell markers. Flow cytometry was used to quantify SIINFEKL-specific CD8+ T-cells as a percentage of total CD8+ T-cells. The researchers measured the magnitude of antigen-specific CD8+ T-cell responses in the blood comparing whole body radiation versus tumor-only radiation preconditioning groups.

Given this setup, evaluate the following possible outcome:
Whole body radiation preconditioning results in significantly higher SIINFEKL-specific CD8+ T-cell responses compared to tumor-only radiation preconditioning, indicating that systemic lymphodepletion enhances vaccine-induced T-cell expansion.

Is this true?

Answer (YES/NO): NO